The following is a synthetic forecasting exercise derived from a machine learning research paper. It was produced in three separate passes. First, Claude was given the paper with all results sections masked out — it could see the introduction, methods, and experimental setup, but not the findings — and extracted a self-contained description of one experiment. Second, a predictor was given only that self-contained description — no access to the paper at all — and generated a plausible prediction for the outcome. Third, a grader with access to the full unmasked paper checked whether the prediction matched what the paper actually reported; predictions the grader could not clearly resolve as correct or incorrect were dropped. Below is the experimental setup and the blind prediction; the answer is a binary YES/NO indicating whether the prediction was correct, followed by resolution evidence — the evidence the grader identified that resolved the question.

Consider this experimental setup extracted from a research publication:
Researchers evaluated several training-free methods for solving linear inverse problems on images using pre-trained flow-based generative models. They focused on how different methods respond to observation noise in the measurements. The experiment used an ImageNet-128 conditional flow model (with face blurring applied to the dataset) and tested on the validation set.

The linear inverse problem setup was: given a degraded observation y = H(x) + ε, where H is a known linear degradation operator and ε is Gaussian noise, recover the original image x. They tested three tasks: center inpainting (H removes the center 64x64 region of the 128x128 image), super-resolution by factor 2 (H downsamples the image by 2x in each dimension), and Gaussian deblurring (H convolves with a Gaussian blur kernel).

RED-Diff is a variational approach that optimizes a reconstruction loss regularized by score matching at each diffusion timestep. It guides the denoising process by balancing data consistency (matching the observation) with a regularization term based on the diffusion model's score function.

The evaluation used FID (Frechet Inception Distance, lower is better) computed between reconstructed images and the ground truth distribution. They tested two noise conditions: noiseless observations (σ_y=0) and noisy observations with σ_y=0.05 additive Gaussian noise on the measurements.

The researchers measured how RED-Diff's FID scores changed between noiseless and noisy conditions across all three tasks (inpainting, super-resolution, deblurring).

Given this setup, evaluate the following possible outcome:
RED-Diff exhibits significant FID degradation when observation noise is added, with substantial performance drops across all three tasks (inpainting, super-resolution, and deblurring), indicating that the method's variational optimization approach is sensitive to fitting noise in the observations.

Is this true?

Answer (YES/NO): YES